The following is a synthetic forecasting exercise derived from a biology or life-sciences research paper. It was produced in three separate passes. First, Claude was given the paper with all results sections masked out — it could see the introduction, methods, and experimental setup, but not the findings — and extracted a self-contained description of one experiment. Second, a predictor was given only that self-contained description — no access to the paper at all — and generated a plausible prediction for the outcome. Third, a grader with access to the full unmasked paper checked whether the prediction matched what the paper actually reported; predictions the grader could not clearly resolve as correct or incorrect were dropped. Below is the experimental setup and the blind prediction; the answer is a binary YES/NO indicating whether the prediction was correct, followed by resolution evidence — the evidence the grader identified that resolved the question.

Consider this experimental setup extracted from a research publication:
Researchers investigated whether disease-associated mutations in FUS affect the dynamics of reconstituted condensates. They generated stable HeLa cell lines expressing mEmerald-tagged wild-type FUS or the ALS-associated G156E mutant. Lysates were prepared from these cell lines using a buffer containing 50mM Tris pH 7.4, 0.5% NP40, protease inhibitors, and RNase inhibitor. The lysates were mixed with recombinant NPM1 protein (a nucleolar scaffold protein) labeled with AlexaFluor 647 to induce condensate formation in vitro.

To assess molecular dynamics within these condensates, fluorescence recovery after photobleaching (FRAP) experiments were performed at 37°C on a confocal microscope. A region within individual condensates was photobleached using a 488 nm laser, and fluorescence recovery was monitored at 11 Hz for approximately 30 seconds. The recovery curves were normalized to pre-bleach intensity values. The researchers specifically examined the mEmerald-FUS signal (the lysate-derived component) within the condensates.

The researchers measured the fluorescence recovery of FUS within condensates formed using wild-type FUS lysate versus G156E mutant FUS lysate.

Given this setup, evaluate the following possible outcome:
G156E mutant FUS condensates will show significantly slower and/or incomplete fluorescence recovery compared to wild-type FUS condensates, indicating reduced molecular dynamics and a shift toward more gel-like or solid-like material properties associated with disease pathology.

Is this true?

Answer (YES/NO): YES